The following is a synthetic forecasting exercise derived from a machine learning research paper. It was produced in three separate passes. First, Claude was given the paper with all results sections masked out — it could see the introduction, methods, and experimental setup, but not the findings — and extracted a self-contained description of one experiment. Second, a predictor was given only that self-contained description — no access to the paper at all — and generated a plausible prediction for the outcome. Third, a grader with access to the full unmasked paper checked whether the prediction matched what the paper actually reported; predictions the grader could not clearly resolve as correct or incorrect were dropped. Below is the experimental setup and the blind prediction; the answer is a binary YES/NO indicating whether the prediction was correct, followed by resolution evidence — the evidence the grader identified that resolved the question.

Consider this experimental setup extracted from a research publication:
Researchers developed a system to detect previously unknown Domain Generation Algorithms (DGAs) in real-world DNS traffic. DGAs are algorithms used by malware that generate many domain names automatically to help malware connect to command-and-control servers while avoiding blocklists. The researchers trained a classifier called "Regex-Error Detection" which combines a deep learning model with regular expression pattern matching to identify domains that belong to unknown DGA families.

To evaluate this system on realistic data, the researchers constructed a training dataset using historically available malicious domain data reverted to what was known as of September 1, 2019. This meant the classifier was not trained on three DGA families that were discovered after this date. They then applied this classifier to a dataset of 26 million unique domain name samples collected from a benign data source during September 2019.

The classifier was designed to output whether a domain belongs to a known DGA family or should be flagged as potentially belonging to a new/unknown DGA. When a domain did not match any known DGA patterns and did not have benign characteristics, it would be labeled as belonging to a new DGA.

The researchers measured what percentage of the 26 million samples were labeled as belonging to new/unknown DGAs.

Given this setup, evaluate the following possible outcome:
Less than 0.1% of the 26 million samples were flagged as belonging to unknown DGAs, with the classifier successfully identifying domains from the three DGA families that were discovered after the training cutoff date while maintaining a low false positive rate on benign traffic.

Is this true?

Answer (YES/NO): NO